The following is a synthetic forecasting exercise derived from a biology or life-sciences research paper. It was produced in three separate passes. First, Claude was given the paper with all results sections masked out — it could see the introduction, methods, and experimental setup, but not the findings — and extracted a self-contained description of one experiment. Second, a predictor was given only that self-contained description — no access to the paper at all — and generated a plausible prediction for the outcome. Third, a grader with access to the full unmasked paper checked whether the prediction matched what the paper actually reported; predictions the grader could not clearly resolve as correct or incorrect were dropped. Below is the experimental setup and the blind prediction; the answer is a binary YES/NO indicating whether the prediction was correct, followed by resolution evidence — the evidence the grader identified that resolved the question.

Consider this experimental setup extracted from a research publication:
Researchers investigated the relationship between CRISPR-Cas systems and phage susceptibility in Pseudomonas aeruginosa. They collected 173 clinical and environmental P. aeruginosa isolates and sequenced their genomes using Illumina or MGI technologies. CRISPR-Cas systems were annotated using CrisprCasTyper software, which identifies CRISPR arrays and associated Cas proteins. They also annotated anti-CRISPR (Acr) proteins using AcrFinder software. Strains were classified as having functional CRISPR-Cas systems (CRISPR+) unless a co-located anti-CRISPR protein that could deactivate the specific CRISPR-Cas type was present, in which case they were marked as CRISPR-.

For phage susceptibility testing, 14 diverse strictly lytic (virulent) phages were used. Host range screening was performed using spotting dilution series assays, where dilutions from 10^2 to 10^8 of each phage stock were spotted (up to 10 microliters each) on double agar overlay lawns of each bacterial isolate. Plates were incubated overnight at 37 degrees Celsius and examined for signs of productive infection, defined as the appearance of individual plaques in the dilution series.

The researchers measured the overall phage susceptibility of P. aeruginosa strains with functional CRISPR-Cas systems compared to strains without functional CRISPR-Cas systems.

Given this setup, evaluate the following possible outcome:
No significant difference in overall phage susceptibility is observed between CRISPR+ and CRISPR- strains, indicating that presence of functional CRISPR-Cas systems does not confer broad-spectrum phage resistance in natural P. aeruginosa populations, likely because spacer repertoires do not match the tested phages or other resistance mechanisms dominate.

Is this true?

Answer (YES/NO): NO